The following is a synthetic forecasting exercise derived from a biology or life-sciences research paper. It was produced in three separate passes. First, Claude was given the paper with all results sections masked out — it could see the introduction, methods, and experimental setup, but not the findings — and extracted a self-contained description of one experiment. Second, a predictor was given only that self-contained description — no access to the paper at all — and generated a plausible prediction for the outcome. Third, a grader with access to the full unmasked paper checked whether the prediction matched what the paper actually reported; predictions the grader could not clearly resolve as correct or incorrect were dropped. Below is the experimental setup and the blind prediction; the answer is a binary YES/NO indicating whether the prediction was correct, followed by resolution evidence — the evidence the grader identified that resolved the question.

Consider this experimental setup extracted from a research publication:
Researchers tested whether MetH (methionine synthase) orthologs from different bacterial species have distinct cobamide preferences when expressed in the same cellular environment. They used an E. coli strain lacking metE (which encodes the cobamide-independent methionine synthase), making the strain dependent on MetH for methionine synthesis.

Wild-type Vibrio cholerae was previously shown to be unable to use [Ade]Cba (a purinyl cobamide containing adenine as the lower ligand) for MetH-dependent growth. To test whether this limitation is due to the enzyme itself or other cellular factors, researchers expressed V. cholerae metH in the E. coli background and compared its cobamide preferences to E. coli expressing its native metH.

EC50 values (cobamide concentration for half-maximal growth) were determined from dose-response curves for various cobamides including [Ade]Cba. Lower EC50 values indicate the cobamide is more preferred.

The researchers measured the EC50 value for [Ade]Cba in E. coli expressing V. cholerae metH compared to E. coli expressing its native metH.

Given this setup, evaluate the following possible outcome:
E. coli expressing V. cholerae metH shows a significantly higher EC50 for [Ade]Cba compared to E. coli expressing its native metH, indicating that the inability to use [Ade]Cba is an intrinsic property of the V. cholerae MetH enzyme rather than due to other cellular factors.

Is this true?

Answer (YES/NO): YES